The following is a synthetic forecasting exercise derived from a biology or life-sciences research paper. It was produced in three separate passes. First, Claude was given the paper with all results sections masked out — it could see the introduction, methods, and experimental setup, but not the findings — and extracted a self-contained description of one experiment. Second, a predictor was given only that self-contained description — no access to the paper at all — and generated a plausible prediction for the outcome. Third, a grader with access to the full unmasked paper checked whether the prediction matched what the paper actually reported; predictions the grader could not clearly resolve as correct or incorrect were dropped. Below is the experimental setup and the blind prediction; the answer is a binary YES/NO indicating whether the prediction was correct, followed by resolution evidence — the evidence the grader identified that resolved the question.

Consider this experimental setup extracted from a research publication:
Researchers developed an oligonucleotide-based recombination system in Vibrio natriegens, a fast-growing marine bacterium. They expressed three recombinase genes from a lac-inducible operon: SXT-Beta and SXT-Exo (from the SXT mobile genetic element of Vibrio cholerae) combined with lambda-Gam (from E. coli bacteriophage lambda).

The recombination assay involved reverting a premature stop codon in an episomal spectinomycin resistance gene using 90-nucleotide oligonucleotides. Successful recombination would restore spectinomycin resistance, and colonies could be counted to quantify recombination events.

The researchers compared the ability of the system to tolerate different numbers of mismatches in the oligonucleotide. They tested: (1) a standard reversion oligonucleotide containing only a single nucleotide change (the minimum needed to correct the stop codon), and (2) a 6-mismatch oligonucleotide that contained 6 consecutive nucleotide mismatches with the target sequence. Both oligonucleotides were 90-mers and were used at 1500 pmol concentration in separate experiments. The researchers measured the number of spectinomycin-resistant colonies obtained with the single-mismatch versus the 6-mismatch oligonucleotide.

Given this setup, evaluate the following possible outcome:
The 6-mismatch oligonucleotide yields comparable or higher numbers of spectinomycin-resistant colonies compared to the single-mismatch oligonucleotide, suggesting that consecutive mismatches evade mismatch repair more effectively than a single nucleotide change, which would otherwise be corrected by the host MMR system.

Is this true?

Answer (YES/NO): YES